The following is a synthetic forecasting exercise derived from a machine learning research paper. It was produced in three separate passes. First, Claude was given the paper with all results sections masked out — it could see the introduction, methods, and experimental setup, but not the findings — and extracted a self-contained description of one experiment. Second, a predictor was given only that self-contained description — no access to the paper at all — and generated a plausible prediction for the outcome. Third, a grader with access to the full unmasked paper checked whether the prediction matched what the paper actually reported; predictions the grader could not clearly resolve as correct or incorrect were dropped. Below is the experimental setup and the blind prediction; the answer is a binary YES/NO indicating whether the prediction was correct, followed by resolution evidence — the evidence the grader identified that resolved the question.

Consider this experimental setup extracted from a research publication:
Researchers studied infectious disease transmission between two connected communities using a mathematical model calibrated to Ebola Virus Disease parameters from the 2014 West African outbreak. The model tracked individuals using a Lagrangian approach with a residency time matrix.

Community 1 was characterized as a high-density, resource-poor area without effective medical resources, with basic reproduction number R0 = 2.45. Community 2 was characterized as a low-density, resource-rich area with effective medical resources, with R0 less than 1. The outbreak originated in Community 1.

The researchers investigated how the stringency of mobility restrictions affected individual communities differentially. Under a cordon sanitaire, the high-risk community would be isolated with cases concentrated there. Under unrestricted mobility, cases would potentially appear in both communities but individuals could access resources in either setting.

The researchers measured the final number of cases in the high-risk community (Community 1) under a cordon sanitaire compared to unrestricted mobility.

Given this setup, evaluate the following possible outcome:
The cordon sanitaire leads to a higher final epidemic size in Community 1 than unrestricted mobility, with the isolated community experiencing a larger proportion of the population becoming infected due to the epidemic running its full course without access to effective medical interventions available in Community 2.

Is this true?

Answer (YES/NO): YES